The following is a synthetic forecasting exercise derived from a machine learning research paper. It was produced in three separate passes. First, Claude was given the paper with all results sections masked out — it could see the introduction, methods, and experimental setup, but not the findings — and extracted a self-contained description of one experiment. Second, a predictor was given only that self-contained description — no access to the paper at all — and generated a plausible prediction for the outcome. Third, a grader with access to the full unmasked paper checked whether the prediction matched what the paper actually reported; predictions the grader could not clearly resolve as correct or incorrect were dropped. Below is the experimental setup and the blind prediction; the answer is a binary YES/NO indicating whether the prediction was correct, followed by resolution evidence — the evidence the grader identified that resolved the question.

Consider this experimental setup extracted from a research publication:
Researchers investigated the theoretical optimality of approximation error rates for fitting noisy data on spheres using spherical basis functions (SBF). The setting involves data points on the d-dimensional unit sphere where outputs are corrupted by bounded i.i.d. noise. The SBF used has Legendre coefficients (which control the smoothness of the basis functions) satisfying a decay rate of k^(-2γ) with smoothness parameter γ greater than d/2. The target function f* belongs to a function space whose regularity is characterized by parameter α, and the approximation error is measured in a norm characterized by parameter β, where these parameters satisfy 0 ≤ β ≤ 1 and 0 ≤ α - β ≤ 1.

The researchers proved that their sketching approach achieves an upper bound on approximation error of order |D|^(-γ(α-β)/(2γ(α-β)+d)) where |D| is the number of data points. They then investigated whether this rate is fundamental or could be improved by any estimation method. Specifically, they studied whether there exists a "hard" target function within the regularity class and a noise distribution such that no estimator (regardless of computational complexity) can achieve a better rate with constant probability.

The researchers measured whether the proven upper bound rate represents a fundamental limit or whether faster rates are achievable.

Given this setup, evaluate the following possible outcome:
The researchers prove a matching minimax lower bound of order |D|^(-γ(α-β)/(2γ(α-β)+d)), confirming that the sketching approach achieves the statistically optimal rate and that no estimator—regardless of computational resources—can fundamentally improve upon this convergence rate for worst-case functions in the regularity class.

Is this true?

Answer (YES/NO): YES